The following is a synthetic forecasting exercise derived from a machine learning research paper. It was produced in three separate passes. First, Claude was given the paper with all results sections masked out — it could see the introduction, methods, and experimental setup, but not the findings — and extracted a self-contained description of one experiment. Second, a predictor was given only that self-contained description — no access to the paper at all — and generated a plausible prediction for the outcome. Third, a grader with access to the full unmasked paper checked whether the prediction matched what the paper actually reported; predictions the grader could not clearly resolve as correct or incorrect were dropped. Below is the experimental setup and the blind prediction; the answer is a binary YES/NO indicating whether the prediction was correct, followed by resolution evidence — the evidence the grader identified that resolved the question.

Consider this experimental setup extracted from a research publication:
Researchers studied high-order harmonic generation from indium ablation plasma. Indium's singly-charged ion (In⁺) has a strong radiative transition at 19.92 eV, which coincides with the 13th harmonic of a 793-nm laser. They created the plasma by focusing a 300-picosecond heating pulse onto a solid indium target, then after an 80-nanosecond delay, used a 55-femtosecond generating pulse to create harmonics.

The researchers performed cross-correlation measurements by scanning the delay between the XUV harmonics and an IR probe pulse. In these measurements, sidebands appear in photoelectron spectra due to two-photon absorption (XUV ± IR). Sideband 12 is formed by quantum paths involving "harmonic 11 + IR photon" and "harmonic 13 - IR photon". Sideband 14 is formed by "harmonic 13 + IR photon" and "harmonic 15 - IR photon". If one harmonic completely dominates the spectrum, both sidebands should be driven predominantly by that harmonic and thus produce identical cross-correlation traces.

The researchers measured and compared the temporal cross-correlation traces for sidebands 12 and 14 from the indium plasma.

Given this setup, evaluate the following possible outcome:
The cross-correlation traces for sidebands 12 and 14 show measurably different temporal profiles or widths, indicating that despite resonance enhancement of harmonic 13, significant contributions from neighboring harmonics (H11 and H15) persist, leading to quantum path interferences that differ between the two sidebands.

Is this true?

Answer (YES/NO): NO